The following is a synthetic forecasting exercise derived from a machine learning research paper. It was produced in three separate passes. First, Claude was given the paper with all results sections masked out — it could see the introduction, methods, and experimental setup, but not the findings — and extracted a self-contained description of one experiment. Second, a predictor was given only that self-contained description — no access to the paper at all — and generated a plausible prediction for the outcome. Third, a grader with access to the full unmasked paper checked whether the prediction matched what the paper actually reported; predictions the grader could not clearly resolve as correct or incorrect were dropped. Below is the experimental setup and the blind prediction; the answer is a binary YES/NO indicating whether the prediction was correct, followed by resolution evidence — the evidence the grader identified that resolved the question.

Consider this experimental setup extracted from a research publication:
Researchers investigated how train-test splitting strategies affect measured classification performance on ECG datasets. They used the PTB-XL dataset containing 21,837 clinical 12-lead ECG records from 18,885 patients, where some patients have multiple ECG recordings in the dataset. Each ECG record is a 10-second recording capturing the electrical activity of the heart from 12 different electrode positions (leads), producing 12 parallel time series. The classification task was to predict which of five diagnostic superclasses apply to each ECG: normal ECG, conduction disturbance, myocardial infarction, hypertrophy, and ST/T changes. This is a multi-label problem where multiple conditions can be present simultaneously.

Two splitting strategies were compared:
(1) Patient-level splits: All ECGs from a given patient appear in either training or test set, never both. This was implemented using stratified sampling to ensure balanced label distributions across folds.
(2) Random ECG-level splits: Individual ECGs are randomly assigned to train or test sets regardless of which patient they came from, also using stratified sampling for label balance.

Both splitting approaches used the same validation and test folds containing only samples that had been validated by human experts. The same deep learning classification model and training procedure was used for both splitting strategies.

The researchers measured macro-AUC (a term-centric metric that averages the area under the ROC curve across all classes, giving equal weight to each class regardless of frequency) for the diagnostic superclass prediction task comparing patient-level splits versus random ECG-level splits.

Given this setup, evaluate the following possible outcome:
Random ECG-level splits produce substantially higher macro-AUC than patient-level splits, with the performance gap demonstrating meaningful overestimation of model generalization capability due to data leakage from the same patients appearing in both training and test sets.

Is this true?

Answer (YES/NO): YES